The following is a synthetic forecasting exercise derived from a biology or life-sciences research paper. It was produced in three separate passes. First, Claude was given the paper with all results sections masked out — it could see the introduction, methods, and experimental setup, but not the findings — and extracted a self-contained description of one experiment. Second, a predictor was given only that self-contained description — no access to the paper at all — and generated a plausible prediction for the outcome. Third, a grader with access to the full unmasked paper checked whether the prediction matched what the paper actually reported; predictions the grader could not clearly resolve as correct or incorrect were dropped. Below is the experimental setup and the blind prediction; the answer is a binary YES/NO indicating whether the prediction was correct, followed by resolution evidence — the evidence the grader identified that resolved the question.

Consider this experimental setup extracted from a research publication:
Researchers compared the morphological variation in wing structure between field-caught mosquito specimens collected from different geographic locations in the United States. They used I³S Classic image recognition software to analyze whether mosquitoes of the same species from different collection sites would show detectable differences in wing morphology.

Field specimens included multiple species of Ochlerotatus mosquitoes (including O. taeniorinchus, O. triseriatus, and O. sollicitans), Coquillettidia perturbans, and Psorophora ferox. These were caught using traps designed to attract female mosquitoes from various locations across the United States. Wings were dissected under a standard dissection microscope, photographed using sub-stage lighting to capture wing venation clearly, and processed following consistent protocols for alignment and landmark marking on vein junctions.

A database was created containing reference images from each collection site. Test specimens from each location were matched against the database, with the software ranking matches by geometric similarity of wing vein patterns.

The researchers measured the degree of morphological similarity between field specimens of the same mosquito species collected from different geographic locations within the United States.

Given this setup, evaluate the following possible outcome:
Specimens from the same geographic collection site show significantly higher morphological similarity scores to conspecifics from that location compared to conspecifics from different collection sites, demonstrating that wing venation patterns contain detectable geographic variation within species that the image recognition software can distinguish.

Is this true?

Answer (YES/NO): NO